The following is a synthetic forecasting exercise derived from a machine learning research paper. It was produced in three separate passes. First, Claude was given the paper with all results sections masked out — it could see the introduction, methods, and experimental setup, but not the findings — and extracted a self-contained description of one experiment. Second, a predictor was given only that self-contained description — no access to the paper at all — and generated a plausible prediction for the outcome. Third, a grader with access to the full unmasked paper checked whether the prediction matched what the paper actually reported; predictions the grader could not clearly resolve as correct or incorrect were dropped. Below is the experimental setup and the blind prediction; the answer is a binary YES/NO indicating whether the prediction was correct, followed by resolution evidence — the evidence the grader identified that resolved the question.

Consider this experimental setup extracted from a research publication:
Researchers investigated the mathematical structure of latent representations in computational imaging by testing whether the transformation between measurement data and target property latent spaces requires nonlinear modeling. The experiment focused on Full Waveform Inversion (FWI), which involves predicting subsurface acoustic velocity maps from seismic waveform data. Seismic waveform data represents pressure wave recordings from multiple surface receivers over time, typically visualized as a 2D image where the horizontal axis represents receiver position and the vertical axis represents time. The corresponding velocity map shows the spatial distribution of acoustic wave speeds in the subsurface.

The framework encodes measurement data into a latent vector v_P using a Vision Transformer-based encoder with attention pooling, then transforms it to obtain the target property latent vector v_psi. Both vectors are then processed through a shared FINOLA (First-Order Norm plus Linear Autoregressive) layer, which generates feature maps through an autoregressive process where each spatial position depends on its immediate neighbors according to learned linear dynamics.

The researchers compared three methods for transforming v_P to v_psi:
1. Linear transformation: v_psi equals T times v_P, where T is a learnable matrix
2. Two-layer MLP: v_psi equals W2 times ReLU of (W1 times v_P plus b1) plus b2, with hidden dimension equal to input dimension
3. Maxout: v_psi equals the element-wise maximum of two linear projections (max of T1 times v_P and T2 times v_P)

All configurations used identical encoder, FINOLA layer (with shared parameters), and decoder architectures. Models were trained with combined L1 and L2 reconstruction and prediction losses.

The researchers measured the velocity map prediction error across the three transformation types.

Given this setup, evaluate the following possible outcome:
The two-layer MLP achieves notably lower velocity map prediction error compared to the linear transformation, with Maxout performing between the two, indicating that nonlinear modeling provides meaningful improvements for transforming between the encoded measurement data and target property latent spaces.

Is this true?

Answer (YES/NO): NO